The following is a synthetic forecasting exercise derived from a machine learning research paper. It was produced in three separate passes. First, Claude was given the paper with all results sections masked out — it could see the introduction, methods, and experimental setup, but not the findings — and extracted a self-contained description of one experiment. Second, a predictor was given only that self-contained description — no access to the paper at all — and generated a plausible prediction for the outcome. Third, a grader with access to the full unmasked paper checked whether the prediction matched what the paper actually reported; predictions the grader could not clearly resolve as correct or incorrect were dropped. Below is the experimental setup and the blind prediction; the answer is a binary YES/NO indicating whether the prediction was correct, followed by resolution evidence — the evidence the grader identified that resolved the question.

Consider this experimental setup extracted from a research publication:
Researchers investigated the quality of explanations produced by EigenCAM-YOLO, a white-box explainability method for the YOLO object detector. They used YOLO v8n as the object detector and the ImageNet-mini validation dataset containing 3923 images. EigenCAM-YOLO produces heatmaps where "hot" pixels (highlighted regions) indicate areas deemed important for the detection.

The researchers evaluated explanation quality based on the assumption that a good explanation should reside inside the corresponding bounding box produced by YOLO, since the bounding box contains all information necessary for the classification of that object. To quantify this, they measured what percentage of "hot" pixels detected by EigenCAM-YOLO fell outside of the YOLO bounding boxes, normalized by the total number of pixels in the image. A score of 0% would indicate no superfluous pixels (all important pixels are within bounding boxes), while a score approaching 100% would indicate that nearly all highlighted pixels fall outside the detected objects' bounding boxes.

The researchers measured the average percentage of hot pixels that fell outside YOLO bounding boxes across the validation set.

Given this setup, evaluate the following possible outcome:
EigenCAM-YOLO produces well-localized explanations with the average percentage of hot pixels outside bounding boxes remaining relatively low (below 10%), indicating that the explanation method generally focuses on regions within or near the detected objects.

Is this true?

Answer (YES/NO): NO